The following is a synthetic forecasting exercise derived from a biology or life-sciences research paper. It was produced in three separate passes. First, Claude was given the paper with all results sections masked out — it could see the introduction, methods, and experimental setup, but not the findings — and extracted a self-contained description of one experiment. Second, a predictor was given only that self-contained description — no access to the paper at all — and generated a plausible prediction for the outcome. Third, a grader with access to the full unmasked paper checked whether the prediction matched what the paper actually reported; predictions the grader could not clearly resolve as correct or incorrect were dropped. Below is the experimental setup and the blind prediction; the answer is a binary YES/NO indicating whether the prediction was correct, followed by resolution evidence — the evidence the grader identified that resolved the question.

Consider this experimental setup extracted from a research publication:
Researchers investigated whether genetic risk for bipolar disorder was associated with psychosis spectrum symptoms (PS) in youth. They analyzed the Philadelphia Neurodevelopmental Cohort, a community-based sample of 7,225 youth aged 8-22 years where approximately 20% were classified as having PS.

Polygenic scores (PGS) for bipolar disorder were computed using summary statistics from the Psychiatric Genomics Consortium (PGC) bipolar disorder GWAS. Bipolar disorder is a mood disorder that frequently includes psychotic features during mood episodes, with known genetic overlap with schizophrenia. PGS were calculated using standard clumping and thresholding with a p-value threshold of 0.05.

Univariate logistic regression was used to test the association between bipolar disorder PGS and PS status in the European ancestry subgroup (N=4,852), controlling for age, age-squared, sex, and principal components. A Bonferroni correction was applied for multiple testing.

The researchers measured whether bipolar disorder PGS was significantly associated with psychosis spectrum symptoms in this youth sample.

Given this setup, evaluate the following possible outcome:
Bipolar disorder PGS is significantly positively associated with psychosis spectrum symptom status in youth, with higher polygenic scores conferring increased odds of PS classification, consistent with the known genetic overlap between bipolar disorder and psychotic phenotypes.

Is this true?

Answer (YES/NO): NO